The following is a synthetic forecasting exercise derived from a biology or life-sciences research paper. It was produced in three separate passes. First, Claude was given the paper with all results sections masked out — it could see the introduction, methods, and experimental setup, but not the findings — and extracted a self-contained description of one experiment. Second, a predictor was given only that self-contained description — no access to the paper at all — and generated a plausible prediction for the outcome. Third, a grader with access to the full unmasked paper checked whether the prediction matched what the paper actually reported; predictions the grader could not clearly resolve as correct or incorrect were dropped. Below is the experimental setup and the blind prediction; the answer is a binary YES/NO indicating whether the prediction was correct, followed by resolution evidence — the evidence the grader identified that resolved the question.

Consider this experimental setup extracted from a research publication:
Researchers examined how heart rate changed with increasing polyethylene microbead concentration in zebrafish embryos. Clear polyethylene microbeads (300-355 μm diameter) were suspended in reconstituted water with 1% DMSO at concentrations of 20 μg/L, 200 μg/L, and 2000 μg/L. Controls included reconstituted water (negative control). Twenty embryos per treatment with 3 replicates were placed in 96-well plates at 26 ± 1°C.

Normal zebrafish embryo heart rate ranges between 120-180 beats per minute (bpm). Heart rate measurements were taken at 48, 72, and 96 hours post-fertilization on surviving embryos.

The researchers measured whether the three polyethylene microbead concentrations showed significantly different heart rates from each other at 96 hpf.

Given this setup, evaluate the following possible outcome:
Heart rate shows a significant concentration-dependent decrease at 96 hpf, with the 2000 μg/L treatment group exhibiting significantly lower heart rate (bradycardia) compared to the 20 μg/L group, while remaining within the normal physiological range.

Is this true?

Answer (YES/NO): NO